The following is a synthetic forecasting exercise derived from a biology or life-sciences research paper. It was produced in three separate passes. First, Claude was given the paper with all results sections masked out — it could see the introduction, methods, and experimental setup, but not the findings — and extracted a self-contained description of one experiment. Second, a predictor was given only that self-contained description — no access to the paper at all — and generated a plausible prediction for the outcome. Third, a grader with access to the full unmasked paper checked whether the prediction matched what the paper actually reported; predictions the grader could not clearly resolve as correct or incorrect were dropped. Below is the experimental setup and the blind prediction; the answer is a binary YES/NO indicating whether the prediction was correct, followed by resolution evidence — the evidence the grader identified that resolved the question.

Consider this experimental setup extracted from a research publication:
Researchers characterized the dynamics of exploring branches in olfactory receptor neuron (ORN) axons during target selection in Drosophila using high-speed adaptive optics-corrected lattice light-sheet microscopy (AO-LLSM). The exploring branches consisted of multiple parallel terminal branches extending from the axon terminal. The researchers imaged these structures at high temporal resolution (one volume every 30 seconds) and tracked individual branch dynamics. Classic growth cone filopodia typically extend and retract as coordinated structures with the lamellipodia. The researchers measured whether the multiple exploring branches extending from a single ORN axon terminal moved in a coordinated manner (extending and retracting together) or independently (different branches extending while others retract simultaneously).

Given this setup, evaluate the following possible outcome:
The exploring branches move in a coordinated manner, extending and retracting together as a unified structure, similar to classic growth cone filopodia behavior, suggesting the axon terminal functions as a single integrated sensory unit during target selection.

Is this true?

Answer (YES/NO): NO